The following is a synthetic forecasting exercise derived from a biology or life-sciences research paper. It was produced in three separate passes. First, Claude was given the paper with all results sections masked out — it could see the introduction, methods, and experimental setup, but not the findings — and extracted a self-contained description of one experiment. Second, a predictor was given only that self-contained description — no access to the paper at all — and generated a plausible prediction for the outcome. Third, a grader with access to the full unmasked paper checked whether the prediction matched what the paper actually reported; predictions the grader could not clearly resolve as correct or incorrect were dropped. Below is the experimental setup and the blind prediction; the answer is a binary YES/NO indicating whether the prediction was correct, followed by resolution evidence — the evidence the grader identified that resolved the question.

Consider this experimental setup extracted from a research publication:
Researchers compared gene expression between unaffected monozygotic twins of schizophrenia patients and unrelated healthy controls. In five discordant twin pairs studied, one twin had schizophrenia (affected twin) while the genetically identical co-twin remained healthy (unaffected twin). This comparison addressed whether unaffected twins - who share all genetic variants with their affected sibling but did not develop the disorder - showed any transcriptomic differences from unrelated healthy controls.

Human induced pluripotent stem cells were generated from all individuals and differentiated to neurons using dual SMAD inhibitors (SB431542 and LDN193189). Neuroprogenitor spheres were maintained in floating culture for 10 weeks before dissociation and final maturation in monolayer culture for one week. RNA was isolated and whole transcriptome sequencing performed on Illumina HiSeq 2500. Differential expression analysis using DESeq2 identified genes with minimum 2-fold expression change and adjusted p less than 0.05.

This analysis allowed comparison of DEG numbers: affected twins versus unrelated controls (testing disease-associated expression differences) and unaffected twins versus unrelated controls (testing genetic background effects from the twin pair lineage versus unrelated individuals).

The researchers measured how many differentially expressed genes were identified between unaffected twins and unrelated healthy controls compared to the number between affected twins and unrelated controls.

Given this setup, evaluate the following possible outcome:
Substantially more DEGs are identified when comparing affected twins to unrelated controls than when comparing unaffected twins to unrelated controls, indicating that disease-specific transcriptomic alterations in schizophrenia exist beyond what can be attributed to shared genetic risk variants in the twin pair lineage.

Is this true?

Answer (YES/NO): NO